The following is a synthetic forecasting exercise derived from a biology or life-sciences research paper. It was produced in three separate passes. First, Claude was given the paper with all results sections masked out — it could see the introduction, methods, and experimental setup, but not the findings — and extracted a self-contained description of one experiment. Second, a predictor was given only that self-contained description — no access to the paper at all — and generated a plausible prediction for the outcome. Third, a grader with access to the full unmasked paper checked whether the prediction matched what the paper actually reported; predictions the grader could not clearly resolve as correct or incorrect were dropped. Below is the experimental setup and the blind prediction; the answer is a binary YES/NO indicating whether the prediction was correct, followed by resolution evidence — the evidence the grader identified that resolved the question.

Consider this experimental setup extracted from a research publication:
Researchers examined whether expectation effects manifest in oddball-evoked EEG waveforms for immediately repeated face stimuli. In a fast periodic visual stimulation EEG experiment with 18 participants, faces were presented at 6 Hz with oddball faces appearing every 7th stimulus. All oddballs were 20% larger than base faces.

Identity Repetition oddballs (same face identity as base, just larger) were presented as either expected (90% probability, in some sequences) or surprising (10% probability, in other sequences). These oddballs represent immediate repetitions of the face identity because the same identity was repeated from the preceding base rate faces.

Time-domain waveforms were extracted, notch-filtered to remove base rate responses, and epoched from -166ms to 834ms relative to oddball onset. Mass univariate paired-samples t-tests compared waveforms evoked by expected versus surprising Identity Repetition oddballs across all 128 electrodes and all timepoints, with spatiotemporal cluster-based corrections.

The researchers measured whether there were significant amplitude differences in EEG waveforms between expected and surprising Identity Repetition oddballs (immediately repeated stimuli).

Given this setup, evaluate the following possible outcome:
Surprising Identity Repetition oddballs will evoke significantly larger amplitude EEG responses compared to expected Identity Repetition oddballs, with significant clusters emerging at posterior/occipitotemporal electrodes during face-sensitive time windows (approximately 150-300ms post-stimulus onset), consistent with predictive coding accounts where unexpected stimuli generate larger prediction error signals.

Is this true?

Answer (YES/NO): NO